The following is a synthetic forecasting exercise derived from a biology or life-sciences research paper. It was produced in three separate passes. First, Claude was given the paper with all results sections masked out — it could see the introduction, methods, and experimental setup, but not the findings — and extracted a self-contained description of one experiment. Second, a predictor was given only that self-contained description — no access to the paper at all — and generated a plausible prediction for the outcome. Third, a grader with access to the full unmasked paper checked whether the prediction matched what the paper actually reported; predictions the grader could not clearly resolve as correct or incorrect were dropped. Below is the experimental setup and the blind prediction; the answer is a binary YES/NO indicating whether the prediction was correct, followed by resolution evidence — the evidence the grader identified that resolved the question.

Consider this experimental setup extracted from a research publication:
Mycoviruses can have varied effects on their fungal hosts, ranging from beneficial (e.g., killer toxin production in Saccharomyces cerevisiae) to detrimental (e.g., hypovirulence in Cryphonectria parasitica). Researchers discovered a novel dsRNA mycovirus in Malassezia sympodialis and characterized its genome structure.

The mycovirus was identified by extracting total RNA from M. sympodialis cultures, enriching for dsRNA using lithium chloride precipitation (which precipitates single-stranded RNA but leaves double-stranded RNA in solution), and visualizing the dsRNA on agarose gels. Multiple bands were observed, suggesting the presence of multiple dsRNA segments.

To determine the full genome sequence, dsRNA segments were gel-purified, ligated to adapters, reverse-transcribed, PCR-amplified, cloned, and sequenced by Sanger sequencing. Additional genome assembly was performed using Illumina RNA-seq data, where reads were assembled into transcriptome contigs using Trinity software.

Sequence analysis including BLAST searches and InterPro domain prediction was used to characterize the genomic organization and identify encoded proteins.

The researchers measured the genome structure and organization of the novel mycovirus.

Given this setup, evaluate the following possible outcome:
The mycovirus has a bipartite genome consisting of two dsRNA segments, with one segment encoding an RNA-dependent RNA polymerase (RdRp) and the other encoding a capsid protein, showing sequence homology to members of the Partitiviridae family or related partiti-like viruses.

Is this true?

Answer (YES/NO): NO